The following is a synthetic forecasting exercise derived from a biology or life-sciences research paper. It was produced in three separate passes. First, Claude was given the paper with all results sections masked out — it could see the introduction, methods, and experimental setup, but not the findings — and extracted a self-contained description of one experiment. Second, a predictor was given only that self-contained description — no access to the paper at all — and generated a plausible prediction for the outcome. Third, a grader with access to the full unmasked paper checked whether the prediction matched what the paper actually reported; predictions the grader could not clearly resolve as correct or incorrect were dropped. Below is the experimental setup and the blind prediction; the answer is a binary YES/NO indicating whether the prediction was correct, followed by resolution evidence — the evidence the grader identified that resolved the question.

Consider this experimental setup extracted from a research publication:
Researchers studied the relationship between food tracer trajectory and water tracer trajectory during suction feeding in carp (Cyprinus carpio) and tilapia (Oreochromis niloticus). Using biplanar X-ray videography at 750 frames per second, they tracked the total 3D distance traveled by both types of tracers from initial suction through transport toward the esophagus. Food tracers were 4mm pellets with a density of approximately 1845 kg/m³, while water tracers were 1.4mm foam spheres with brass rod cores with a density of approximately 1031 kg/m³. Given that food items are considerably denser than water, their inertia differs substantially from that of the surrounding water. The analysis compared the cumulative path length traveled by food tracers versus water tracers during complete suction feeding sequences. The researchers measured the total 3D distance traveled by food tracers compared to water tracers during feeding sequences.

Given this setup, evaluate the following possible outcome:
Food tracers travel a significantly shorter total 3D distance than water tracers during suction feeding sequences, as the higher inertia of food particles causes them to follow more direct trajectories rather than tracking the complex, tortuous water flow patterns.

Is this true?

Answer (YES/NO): YES